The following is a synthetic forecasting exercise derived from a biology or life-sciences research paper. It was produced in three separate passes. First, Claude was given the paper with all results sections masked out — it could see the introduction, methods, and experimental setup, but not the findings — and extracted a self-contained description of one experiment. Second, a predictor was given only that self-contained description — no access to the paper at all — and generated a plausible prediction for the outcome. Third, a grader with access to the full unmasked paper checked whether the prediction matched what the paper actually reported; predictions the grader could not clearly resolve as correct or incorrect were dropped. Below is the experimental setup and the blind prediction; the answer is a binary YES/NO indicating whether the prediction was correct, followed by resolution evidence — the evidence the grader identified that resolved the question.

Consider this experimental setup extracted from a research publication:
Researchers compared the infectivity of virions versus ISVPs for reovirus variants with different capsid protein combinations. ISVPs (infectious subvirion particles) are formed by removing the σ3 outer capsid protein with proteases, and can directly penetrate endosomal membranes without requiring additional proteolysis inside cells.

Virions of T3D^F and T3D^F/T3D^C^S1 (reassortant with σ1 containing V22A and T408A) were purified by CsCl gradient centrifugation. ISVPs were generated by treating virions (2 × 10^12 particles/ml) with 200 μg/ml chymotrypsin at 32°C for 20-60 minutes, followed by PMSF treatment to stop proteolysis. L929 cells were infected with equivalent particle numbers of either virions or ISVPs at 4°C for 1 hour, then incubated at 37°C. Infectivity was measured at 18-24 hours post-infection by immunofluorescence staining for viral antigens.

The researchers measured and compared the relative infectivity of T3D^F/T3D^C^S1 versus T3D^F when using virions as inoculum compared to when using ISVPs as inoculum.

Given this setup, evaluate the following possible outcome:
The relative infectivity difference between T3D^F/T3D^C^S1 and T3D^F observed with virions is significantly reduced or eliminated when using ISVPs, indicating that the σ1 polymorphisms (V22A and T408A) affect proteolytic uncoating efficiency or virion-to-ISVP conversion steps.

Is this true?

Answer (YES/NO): NO